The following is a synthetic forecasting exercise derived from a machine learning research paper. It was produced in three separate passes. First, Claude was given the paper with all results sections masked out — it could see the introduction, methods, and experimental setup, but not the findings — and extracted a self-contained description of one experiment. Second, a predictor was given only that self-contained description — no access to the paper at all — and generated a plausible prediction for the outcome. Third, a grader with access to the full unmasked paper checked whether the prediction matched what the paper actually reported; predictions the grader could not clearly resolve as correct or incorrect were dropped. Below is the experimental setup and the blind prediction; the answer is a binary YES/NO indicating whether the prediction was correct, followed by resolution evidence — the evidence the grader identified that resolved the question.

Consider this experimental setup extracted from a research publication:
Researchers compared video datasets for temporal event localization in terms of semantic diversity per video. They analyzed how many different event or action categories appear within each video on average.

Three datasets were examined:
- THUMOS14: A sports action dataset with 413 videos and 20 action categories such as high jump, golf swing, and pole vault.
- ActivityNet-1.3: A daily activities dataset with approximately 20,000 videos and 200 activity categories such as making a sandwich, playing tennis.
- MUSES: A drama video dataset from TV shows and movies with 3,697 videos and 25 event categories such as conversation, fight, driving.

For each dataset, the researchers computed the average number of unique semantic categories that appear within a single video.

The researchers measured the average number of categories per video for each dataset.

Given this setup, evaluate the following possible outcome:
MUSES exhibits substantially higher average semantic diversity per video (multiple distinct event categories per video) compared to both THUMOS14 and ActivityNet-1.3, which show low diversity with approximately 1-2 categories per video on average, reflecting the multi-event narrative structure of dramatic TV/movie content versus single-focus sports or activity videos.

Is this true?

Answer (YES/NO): YES